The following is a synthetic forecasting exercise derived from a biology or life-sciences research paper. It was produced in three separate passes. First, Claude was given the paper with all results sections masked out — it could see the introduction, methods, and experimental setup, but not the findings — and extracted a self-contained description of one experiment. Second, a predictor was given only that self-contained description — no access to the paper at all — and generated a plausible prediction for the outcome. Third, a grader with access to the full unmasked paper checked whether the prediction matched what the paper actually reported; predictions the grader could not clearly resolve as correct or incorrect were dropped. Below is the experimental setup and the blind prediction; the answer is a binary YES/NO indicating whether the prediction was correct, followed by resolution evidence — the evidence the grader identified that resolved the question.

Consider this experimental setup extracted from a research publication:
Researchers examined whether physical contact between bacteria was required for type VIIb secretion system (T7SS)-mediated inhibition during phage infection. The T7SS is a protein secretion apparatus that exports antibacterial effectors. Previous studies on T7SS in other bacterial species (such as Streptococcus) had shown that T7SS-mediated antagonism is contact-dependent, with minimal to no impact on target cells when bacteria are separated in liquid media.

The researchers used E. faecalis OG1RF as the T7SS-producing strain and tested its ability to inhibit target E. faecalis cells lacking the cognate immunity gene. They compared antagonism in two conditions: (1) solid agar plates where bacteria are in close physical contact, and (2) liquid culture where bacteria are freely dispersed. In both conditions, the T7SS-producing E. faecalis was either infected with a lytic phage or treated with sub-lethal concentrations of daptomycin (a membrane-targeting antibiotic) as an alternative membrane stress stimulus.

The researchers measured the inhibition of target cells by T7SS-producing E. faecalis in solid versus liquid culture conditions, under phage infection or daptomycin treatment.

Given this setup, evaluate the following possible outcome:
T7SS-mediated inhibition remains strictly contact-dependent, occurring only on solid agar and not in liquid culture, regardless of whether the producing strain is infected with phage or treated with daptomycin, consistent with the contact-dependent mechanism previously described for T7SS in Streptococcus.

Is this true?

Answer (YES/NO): NO